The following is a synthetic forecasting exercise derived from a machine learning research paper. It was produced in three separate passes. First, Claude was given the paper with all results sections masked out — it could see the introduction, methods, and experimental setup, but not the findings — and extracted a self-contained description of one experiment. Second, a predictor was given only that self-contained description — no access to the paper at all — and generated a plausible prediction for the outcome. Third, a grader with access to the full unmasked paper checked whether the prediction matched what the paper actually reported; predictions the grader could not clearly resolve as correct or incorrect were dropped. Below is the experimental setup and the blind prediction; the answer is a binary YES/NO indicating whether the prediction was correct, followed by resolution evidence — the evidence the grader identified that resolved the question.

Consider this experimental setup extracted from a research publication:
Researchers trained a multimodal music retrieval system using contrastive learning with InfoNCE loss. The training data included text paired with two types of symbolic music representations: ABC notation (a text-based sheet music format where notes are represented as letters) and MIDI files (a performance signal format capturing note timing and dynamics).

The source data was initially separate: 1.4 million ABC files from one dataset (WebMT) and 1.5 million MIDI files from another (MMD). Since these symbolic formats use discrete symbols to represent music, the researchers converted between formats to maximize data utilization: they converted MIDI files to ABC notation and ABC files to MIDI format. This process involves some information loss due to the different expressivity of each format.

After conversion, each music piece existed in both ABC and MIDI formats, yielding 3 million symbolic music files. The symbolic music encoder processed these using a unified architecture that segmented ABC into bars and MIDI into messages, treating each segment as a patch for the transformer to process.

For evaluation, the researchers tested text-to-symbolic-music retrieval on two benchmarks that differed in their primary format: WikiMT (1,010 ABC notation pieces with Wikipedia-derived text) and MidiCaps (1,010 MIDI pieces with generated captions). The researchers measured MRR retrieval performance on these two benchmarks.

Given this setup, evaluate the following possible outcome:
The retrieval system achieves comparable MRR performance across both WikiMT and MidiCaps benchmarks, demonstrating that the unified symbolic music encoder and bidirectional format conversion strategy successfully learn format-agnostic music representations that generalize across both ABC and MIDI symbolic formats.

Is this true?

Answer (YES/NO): NO